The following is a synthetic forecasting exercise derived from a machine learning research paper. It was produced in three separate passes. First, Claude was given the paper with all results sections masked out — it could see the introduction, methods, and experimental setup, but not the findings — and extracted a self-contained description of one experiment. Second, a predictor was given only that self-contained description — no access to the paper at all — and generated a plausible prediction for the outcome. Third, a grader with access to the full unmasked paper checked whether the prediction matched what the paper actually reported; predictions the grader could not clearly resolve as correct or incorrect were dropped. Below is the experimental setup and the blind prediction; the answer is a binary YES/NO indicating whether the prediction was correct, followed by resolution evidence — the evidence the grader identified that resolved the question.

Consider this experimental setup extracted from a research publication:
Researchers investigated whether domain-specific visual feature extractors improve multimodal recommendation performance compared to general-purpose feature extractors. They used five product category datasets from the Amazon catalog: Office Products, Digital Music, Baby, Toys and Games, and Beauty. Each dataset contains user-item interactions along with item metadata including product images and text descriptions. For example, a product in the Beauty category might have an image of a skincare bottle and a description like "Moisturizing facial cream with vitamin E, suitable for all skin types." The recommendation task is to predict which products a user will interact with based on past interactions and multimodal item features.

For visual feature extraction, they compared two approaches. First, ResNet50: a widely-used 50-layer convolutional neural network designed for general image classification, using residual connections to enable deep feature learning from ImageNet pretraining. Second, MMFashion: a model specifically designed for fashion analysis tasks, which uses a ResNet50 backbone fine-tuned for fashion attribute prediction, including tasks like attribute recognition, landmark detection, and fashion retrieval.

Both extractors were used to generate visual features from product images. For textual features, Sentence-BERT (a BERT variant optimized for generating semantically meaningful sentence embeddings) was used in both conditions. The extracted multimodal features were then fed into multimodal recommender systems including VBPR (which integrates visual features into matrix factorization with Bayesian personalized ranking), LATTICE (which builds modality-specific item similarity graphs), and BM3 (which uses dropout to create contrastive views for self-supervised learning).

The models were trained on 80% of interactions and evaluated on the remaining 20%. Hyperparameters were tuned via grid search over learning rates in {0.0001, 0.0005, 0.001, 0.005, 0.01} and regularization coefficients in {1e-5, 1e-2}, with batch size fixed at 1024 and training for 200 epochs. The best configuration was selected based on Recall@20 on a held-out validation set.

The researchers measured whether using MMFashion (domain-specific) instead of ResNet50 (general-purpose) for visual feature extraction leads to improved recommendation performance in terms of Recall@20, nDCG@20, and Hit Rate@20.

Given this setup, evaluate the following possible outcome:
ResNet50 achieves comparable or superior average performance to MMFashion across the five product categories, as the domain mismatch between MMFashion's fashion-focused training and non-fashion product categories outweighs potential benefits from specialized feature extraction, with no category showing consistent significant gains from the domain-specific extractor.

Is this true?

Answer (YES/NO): YES